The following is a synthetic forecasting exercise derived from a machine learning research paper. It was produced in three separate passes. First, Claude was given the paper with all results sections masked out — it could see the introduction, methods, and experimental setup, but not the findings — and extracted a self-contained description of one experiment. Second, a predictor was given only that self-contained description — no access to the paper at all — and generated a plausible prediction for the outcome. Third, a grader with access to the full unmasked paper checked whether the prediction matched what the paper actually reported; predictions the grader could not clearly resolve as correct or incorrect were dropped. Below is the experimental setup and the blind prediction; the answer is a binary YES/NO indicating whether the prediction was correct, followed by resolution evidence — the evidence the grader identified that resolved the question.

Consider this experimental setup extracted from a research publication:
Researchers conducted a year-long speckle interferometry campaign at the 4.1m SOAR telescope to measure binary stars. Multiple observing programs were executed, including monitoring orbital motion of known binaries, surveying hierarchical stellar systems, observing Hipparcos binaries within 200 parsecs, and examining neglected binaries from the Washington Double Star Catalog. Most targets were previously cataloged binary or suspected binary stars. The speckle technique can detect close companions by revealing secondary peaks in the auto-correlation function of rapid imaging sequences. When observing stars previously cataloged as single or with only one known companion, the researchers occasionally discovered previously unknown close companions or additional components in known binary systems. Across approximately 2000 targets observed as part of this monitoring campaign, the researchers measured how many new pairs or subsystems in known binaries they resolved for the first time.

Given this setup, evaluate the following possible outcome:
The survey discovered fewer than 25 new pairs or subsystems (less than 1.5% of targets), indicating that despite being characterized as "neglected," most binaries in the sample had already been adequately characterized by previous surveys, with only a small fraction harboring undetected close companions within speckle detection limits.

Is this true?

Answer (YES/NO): NO